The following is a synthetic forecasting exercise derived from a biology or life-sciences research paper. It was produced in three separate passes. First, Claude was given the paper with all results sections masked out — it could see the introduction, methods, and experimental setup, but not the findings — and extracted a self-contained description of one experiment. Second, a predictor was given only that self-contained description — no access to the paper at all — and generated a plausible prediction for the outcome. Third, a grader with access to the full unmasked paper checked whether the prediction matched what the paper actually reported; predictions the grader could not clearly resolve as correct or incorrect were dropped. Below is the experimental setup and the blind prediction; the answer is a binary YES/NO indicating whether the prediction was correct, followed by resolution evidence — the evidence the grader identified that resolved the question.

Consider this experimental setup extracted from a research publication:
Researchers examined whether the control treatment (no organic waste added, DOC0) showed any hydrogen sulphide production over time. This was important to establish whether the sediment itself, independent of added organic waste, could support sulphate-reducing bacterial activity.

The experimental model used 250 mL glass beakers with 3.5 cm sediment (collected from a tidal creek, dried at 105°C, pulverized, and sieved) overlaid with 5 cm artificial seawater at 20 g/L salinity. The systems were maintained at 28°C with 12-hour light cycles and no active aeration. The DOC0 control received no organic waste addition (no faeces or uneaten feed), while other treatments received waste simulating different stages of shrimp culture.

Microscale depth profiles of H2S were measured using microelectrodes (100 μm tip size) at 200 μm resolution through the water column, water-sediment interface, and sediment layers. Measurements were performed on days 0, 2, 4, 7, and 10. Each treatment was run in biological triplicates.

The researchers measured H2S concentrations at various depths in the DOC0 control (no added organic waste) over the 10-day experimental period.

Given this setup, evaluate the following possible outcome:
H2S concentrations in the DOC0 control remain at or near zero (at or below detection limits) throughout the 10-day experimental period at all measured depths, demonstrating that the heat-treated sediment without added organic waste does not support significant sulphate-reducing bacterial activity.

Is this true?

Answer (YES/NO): YES